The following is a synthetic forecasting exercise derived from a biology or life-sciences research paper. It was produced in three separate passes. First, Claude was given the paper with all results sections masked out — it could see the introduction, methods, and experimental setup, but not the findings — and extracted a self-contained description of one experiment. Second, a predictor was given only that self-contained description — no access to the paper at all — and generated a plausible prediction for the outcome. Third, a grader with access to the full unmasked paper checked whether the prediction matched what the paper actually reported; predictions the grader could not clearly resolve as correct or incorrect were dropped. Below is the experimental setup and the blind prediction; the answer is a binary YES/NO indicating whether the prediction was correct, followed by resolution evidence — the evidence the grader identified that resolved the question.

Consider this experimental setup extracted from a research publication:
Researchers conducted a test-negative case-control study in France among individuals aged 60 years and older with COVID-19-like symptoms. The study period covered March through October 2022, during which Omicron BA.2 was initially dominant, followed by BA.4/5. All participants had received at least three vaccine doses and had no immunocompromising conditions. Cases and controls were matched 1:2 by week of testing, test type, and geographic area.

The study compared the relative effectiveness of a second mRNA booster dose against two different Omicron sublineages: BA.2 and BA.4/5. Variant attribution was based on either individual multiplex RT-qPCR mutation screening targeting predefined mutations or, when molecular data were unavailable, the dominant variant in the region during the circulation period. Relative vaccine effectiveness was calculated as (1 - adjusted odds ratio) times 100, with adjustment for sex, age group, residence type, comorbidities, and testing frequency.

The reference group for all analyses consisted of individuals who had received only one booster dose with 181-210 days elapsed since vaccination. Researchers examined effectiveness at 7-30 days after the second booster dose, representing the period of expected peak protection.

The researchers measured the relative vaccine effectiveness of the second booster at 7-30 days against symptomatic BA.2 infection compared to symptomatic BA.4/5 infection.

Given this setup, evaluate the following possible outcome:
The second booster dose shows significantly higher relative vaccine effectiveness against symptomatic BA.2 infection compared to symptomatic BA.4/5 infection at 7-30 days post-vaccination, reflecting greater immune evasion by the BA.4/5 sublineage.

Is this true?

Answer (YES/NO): NO